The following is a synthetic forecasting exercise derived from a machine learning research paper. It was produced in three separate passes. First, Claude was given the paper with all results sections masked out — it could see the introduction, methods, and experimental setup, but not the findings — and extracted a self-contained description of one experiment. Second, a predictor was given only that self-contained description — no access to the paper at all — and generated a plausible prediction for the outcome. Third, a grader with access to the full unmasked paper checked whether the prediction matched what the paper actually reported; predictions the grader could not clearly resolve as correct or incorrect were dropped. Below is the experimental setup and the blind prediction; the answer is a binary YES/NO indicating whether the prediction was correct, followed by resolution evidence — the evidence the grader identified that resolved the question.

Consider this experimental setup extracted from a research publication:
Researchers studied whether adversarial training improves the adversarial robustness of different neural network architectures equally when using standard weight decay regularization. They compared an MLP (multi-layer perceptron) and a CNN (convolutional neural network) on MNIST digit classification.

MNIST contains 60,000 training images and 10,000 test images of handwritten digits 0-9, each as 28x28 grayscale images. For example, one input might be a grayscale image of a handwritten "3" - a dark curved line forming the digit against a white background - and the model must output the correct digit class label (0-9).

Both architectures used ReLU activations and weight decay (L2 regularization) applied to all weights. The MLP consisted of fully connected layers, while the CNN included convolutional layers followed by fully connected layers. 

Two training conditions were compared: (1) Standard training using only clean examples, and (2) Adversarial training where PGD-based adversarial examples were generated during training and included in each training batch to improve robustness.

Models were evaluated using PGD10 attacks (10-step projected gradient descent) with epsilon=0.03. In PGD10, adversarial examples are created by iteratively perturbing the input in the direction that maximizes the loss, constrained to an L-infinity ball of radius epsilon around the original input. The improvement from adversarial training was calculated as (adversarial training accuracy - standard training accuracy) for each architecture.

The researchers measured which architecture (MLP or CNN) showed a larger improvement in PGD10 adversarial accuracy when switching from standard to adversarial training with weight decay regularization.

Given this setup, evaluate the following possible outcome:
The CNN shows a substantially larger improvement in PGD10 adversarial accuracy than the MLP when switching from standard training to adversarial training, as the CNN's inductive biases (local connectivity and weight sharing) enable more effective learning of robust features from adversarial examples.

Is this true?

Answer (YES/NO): NO